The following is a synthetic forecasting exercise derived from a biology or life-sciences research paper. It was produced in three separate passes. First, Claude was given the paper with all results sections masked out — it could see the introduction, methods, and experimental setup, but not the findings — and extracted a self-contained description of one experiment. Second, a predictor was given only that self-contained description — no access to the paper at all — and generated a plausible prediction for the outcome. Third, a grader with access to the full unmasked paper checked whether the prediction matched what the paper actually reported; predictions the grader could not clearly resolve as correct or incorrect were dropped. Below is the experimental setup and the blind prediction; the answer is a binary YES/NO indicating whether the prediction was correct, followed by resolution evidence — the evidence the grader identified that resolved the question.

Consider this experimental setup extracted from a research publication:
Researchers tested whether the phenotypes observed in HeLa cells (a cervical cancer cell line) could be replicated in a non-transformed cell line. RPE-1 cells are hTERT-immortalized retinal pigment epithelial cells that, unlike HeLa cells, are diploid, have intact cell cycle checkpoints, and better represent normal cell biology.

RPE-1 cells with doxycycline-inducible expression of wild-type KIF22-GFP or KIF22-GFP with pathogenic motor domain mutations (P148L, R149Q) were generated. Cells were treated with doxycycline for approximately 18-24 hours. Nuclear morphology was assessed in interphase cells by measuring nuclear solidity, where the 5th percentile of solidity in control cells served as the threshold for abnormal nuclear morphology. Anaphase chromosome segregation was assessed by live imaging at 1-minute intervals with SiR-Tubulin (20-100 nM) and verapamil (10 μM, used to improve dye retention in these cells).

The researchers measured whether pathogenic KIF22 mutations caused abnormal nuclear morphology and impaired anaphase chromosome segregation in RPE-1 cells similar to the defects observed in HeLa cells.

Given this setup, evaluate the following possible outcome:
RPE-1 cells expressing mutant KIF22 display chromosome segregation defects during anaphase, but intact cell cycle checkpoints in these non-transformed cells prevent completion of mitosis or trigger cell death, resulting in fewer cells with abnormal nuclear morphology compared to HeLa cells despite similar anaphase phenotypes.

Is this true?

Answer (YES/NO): NO